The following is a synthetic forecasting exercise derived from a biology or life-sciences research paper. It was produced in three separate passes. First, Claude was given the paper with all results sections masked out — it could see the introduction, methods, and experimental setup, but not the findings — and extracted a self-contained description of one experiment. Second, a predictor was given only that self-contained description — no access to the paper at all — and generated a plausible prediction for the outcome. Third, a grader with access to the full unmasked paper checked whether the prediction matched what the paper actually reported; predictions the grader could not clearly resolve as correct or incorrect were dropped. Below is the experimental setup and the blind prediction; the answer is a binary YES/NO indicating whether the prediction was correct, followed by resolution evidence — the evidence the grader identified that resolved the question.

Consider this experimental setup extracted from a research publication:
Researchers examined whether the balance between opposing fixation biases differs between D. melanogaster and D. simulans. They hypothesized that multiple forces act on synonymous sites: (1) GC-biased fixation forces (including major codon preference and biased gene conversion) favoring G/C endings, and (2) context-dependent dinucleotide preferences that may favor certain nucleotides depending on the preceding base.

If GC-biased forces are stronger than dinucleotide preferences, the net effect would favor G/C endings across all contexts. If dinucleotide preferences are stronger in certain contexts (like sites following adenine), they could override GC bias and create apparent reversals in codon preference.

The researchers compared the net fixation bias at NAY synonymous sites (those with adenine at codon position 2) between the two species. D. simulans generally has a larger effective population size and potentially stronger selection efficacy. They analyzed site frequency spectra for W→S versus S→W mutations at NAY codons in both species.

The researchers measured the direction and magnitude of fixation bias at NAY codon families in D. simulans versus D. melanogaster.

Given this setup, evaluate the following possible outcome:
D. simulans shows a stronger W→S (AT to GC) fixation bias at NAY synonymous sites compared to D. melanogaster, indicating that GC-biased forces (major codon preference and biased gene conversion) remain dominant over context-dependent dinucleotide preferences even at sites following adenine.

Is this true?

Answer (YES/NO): YES